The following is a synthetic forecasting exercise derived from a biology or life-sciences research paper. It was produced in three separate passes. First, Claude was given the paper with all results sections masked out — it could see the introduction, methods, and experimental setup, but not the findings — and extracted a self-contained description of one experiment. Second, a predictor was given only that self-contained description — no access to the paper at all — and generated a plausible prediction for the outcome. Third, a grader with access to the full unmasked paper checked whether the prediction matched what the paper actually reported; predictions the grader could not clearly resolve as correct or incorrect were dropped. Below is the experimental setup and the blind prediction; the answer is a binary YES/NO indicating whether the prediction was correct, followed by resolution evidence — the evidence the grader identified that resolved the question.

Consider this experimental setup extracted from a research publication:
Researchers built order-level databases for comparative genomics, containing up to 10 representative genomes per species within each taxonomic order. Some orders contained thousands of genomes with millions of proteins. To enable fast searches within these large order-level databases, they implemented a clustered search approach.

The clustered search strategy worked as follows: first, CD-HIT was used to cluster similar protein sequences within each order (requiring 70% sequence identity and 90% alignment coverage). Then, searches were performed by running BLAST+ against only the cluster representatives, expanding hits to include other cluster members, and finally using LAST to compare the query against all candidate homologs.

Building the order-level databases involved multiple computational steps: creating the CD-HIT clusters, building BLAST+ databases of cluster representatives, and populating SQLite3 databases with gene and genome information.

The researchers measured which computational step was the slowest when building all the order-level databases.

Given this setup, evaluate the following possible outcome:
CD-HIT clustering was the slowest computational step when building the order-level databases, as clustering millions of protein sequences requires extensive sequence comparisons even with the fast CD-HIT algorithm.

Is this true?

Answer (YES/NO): YES